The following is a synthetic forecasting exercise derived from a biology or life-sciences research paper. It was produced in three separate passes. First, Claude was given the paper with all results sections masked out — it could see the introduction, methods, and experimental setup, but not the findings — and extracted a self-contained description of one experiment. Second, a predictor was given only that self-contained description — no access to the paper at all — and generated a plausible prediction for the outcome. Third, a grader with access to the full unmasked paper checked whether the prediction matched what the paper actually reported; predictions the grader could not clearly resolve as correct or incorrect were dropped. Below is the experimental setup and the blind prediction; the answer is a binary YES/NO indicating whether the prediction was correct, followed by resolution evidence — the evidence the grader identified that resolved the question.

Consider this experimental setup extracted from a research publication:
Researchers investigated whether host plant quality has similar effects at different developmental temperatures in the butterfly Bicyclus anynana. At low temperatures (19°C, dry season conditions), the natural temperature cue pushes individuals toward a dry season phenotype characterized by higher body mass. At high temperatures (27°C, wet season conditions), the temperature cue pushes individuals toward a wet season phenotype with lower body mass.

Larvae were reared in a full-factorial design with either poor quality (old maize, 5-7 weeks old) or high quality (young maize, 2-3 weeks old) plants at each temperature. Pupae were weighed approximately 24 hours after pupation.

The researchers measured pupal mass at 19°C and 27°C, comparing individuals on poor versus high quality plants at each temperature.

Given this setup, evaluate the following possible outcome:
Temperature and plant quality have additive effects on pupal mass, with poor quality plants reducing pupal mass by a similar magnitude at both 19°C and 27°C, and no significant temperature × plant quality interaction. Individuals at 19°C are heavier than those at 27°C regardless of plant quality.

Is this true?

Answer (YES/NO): NO